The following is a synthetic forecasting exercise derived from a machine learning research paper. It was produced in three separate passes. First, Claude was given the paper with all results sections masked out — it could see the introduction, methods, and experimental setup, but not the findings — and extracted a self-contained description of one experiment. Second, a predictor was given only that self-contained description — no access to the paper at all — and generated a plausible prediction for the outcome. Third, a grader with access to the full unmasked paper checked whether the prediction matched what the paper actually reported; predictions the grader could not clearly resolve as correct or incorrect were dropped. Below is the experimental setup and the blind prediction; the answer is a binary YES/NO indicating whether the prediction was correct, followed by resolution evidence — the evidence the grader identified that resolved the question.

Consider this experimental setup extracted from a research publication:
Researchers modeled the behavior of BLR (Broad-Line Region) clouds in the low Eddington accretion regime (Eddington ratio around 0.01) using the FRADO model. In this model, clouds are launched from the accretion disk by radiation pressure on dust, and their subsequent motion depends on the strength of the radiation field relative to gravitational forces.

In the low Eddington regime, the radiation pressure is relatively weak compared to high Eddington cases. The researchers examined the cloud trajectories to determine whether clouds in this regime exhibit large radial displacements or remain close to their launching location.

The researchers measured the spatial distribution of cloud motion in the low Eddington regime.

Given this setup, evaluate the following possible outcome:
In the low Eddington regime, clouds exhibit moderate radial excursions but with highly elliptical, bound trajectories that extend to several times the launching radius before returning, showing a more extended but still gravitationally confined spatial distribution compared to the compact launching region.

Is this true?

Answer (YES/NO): NO